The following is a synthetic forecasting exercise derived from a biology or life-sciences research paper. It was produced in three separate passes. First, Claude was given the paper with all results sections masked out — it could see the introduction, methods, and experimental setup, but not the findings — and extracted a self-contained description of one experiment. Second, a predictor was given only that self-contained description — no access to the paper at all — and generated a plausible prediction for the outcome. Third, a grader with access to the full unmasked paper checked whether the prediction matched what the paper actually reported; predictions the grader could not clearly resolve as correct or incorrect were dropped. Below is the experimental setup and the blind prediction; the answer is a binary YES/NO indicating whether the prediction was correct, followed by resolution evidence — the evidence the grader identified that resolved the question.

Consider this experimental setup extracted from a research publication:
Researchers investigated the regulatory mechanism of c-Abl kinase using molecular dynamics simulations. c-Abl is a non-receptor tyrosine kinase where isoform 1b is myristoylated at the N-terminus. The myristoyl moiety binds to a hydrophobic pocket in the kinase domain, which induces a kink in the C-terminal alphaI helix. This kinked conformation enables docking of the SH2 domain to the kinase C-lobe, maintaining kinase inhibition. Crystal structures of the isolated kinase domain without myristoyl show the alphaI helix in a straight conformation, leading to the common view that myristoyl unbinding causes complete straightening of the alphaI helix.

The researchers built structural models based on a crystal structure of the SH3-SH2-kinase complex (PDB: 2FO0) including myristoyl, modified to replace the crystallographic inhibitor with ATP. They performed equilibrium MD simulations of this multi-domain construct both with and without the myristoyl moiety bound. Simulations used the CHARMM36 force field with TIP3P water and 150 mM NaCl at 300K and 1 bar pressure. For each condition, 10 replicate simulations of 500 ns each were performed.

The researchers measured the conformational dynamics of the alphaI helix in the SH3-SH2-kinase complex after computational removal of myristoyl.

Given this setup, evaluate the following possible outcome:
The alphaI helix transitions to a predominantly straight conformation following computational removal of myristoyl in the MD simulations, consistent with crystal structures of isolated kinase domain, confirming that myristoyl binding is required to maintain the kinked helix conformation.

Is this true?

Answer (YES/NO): NO